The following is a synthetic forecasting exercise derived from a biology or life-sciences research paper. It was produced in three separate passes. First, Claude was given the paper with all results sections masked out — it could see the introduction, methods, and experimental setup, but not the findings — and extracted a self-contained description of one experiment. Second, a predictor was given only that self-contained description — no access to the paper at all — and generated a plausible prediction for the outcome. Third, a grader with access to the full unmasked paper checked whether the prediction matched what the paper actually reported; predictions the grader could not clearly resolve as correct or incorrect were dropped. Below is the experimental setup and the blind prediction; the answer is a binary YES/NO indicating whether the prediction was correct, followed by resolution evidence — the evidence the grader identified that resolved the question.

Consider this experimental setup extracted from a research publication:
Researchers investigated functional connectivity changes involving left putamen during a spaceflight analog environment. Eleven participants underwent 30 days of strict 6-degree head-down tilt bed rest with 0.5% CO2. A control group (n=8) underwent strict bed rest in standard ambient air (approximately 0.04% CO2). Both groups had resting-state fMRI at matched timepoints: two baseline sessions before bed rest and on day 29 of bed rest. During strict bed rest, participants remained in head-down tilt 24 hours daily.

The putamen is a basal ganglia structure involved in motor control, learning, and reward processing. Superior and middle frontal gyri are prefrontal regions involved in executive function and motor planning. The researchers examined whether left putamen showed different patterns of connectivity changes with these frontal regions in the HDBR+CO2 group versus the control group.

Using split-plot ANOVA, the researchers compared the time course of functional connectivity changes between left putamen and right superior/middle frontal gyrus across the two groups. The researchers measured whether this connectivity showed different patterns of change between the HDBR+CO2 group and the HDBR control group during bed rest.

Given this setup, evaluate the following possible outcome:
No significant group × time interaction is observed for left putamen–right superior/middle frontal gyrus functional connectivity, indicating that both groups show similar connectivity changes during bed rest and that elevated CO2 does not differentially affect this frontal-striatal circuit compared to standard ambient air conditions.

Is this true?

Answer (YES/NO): NO